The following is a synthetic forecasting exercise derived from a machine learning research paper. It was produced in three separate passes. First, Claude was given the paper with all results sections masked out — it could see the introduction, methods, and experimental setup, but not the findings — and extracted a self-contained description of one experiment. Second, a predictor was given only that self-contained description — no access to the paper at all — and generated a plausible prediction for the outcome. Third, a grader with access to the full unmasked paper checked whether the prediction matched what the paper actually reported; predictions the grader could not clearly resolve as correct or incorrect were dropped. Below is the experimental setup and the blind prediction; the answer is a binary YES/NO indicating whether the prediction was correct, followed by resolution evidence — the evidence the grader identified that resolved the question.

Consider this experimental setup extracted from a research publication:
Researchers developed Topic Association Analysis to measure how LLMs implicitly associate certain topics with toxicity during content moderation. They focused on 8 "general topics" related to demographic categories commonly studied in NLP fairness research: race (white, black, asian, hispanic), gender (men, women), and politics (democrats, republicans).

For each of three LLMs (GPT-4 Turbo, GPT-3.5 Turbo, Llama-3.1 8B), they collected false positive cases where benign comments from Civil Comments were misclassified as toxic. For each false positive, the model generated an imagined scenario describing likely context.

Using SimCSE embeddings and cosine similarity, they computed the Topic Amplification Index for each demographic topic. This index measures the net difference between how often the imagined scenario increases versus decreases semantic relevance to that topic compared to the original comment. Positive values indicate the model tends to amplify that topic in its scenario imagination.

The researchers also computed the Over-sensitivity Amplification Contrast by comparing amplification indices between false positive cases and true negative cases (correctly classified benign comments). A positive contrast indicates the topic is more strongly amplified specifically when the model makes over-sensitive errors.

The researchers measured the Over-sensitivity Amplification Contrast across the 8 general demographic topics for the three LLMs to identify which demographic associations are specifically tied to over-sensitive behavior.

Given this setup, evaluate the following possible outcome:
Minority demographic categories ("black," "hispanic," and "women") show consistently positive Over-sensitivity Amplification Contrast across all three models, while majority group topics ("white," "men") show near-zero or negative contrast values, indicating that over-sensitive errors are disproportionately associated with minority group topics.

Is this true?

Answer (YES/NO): NO